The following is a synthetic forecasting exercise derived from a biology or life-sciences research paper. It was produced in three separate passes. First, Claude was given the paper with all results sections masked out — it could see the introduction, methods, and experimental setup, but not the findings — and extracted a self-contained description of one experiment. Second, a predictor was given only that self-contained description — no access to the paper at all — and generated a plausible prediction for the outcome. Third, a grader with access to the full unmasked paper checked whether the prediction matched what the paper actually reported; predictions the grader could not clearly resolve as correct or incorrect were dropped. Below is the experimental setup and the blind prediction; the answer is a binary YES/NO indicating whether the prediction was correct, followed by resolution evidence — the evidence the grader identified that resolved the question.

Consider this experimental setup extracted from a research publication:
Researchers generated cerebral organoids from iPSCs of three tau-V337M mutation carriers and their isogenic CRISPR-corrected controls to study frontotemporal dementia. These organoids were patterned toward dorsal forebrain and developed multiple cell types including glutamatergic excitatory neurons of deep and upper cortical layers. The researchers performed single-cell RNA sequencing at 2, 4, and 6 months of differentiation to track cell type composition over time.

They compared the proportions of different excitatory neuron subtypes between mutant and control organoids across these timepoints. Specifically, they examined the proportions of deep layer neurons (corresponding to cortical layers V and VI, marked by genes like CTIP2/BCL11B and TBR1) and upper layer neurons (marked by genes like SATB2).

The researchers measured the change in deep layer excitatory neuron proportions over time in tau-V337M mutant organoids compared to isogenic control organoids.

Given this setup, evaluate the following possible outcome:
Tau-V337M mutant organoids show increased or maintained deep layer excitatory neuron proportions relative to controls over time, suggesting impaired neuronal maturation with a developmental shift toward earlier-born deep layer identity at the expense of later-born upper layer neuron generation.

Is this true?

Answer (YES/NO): NO